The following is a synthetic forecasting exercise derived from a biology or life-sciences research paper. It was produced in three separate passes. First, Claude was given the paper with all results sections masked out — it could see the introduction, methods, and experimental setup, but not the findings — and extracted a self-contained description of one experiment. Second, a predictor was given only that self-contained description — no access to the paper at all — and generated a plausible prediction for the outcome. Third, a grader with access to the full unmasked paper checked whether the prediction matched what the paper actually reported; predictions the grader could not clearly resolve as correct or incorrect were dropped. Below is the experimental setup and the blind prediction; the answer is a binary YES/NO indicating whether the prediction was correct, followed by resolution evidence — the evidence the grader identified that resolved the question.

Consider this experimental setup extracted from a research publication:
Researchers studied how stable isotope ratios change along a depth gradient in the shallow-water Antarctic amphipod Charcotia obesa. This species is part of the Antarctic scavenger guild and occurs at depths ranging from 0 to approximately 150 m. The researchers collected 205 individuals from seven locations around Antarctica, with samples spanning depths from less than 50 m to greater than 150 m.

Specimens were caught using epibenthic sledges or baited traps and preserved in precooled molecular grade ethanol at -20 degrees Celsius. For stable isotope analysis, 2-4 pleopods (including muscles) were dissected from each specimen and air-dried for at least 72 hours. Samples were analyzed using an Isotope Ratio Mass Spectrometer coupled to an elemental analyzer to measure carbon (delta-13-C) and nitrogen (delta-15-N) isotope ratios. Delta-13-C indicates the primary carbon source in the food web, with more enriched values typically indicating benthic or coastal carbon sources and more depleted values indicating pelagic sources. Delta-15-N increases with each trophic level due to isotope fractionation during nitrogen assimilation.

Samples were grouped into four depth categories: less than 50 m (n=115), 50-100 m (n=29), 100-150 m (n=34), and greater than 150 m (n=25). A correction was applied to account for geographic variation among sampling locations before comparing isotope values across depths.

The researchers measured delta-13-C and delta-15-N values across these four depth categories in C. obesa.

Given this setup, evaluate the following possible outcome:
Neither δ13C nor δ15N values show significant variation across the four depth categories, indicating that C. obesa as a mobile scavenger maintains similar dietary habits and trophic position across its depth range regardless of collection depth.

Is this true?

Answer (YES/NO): YES